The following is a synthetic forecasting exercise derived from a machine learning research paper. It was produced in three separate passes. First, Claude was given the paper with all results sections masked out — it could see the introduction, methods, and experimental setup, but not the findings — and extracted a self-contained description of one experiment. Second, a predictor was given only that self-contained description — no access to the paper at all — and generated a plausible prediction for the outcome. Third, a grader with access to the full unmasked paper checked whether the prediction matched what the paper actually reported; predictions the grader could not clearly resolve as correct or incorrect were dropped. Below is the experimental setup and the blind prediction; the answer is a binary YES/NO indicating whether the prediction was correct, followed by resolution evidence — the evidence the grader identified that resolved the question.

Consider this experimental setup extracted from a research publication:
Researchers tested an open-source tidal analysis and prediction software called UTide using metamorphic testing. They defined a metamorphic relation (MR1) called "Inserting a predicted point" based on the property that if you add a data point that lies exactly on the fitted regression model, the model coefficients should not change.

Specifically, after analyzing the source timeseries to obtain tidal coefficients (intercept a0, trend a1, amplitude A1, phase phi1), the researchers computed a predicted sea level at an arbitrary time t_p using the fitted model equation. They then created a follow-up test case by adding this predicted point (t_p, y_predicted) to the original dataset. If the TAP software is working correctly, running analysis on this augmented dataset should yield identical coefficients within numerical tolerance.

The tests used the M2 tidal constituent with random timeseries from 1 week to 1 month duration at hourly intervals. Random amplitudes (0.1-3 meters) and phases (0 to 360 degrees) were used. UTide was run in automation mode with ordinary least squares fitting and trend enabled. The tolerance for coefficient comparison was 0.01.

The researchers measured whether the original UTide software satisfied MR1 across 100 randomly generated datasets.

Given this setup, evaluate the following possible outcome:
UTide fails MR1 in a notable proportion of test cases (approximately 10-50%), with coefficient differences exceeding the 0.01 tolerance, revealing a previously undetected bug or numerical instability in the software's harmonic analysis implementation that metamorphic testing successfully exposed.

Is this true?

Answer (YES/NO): NO